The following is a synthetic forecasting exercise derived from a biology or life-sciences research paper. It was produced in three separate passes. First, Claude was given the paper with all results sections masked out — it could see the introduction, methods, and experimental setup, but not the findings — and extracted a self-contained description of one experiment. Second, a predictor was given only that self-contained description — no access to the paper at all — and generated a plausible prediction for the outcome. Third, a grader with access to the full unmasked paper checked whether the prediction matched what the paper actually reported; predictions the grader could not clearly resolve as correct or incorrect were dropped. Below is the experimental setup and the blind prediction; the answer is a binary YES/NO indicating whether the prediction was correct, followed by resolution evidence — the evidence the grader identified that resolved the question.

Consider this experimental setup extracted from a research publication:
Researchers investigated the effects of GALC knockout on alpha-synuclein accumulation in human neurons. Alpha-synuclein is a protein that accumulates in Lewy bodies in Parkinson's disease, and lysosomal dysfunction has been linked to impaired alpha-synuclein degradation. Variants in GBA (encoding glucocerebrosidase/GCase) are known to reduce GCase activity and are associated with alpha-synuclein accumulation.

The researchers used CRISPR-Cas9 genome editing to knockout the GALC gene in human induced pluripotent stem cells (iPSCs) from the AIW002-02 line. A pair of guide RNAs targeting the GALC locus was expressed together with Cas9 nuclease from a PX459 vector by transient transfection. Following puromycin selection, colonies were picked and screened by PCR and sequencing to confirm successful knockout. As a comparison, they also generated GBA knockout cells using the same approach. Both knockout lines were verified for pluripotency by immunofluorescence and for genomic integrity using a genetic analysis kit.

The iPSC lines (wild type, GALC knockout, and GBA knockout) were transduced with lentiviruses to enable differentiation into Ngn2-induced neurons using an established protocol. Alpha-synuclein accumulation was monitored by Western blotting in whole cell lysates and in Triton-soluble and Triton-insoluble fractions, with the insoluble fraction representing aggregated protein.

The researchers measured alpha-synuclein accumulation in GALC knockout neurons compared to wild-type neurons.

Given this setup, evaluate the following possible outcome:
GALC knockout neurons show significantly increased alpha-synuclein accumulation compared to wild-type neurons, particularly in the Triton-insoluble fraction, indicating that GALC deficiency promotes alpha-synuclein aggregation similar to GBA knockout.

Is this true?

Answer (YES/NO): NO